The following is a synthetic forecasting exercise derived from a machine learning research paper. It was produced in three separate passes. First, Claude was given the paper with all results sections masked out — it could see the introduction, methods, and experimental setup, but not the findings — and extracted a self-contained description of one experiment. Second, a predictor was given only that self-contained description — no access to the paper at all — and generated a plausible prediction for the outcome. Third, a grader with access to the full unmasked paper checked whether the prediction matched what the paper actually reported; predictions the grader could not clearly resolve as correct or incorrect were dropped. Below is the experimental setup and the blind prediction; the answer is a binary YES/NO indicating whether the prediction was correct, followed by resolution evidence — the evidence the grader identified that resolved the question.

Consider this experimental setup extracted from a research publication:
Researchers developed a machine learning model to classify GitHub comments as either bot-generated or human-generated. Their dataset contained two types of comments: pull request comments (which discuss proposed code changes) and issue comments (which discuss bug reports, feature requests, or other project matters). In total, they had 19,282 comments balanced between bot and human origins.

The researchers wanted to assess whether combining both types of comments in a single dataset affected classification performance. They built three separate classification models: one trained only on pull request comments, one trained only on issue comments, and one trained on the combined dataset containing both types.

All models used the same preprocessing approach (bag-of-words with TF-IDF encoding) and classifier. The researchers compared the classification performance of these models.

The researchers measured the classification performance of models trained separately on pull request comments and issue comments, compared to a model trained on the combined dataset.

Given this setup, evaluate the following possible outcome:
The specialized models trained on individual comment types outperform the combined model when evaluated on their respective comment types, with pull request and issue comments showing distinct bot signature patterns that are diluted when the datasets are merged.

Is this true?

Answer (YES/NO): NO